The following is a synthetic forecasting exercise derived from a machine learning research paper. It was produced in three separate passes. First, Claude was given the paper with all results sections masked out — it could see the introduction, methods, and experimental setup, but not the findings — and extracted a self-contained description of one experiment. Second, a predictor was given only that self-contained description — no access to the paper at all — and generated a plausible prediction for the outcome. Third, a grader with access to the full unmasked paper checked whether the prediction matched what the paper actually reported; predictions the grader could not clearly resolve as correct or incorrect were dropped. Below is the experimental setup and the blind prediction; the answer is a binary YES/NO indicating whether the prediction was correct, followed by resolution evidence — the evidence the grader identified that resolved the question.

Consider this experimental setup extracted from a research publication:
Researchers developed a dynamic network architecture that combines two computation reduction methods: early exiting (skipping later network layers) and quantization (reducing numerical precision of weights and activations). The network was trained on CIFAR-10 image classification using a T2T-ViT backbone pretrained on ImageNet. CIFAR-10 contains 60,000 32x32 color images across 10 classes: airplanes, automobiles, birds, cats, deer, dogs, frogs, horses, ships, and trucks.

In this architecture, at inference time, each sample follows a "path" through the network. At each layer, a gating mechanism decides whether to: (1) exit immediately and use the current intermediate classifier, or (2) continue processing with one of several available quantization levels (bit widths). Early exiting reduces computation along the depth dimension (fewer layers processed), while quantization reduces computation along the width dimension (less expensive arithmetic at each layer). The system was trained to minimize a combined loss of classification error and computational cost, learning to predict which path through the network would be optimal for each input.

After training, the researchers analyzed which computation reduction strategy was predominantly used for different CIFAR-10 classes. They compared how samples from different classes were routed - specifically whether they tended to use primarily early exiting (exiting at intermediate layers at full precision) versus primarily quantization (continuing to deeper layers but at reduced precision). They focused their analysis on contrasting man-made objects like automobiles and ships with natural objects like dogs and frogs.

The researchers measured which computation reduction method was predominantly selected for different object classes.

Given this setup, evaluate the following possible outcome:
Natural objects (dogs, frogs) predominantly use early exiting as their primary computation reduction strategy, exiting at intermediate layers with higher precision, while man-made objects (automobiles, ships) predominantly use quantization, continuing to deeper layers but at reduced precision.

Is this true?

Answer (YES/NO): YES